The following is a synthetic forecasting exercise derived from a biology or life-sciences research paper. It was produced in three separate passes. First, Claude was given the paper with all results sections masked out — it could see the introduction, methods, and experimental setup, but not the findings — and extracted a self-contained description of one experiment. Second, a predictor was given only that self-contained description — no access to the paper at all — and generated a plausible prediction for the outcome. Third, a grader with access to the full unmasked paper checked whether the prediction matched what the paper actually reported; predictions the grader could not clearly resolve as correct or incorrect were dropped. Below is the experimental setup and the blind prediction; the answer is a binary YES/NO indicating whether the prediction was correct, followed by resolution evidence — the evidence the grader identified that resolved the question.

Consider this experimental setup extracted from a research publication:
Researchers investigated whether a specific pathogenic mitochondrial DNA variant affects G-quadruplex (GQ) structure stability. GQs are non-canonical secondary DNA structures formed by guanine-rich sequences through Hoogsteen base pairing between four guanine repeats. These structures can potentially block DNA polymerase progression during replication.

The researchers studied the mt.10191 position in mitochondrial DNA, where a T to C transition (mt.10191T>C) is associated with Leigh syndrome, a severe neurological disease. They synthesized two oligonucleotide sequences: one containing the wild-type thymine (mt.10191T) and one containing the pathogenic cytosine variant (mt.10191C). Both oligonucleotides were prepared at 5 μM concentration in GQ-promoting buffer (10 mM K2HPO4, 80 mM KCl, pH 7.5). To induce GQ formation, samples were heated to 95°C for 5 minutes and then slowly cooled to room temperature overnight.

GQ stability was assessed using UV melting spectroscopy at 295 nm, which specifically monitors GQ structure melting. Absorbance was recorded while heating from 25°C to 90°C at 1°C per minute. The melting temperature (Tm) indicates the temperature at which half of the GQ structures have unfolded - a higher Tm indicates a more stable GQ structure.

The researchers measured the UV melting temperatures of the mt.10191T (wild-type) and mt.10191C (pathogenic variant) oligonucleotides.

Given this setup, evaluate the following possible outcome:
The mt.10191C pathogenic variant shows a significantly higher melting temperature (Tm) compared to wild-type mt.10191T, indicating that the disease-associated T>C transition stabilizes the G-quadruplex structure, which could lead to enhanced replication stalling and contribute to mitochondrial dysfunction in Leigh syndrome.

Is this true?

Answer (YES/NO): YES